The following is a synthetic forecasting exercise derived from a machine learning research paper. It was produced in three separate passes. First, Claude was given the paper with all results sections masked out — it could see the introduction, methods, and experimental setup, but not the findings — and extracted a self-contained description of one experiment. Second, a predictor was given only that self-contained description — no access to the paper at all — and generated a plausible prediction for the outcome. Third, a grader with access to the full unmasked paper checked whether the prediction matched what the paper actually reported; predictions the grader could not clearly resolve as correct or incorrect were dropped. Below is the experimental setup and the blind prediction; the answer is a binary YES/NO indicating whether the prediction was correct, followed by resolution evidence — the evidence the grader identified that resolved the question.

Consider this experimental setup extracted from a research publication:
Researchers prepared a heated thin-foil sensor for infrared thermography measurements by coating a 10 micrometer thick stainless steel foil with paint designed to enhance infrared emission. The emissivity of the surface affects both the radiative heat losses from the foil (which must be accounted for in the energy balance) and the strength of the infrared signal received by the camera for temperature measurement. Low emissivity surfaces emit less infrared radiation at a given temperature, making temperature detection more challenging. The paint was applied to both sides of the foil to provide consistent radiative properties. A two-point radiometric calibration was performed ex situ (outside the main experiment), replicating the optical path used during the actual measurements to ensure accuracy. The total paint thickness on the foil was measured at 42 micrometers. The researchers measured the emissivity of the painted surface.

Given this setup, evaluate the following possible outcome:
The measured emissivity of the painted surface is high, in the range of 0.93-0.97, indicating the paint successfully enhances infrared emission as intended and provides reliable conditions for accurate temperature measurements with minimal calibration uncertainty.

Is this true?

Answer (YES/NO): YES